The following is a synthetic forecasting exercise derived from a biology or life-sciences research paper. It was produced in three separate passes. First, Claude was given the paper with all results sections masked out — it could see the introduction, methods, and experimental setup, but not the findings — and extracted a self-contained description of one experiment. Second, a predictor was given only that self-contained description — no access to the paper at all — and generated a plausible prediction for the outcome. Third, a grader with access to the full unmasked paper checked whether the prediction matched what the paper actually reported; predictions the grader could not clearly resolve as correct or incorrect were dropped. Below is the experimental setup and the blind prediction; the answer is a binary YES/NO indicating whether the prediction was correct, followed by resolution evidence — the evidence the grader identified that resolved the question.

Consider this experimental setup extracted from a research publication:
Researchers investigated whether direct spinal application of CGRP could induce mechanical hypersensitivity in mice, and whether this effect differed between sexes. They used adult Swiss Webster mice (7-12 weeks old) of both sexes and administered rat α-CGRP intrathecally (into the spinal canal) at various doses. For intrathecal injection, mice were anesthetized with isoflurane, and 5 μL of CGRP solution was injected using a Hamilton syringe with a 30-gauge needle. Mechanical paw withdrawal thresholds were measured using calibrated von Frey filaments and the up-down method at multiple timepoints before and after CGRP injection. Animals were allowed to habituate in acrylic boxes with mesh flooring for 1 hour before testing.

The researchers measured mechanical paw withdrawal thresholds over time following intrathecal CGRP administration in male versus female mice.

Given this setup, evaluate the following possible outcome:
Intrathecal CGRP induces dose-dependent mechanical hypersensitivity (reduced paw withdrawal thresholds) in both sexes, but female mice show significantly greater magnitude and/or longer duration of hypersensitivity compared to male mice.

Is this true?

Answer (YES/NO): YES